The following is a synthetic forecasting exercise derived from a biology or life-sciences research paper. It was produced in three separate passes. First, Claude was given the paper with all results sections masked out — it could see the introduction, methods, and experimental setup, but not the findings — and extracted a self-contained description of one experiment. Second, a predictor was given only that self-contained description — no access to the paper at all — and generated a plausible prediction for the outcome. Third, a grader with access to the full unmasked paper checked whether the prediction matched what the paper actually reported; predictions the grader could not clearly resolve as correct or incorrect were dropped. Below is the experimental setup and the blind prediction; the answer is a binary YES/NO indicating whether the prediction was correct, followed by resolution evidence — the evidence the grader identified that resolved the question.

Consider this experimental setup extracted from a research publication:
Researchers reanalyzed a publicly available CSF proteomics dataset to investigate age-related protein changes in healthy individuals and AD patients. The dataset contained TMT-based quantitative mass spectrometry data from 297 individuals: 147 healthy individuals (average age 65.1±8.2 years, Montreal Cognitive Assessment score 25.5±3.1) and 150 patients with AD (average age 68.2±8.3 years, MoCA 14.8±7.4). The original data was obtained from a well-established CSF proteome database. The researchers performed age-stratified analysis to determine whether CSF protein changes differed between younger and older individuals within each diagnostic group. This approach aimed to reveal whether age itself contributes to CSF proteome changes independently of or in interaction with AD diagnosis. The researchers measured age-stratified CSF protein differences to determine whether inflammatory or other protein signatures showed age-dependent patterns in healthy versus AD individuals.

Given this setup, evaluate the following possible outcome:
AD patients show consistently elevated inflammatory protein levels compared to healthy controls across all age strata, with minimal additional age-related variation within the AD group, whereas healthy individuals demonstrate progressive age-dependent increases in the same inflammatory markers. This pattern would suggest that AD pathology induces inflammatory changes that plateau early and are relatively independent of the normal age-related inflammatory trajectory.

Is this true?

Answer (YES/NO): NO